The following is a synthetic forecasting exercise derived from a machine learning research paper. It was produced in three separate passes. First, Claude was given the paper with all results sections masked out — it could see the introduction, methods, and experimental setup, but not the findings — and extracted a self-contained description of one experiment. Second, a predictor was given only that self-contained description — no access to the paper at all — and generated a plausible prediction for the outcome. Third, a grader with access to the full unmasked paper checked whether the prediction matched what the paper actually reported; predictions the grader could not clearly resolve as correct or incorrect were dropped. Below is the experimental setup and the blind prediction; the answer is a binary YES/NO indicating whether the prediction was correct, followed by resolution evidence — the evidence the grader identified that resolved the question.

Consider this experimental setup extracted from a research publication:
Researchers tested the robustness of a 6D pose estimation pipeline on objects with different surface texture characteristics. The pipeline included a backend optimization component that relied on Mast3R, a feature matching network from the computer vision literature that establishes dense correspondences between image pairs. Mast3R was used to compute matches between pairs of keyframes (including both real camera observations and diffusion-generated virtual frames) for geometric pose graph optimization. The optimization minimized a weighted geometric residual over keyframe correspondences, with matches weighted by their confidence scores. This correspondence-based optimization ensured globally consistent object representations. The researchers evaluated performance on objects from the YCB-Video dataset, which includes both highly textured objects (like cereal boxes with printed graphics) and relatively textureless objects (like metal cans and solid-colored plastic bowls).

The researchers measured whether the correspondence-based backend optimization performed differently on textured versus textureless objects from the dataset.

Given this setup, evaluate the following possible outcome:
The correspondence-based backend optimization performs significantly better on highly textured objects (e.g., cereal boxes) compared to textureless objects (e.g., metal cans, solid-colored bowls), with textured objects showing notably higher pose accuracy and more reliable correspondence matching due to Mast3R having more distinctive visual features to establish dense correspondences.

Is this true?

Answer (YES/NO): YES